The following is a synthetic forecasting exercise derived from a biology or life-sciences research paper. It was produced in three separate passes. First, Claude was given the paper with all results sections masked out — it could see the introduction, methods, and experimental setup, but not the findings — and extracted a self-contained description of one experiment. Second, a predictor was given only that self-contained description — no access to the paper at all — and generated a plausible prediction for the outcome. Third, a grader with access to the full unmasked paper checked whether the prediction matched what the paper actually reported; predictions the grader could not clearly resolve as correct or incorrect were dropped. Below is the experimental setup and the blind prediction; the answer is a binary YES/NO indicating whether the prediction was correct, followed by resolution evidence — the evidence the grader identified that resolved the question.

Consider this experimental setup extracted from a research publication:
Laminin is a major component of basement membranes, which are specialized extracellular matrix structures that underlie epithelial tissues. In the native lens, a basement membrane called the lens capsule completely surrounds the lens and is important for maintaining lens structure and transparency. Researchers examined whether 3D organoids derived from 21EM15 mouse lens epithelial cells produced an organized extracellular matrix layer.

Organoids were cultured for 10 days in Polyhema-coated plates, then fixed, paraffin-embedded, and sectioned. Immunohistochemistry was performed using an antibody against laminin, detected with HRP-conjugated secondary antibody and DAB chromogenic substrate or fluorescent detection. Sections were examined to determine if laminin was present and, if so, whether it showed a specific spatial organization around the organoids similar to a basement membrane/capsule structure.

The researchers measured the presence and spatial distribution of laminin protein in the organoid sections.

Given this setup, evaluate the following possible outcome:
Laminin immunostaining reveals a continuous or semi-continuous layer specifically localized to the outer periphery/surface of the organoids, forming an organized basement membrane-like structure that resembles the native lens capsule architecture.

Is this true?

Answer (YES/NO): NO